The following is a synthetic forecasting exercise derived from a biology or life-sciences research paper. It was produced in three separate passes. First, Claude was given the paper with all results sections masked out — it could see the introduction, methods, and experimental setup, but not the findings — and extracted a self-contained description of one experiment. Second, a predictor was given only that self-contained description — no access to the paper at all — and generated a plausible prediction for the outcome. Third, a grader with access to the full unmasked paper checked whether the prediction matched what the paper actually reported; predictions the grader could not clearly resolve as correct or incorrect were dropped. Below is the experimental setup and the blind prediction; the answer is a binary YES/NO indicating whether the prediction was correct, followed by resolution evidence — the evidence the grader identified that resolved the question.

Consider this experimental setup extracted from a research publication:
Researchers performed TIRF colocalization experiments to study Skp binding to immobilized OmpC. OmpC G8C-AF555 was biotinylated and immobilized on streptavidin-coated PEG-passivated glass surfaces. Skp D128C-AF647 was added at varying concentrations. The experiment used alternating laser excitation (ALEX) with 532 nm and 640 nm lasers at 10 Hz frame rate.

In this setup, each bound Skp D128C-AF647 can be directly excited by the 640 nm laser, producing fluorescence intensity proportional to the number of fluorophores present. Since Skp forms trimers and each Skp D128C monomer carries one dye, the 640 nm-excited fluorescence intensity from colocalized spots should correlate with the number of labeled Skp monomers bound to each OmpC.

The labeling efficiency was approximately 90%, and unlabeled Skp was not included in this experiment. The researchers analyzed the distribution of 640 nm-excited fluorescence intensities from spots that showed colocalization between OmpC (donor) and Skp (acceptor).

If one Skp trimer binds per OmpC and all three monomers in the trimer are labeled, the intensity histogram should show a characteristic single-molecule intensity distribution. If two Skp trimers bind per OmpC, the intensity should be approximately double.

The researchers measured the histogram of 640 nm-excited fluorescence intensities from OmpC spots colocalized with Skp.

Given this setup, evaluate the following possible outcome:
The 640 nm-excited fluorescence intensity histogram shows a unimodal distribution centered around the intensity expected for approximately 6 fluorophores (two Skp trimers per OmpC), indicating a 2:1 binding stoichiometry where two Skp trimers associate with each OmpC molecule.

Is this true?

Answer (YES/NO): NO